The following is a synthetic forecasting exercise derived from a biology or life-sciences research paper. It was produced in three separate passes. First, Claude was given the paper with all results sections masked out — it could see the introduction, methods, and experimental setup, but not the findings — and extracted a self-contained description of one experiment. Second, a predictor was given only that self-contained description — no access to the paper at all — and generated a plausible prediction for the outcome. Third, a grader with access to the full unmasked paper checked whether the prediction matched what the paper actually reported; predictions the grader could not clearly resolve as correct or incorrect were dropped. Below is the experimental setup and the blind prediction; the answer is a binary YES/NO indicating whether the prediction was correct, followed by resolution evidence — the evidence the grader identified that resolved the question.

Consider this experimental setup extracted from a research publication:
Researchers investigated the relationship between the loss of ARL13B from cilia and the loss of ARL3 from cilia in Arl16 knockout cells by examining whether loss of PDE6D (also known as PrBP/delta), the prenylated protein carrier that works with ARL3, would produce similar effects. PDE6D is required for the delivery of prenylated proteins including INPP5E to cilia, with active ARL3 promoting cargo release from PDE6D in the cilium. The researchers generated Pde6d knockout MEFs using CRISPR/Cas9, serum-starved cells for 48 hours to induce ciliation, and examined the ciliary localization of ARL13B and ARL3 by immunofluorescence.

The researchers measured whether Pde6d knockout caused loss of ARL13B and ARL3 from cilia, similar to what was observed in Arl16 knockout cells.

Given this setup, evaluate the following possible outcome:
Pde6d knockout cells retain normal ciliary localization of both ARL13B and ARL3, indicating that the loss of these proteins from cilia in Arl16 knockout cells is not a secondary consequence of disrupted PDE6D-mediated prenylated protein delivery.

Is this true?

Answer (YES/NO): YES